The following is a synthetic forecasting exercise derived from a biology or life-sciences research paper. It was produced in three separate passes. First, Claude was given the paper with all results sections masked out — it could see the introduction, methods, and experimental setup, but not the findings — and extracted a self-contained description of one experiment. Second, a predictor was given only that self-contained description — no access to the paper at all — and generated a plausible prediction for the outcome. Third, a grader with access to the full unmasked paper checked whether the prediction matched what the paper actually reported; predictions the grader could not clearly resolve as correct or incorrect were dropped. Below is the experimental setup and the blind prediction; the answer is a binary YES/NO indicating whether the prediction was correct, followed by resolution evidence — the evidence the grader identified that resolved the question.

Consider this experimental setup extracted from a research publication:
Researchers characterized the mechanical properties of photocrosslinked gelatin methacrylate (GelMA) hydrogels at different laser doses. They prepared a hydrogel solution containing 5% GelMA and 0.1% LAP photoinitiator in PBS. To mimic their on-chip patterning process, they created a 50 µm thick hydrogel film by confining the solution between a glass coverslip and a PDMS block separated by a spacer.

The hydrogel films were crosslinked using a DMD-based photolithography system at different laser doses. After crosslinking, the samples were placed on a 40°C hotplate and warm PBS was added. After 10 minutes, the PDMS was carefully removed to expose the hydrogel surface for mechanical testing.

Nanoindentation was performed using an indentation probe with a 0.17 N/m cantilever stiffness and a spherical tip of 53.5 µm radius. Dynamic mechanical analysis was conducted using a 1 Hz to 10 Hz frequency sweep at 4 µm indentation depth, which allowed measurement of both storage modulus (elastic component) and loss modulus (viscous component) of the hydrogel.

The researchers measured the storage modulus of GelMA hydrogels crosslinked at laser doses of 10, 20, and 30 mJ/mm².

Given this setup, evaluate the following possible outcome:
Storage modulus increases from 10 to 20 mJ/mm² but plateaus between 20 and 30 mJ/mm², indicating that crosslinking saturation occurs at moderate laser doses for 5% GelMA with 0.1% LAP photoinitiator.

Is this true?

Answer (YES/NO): NO